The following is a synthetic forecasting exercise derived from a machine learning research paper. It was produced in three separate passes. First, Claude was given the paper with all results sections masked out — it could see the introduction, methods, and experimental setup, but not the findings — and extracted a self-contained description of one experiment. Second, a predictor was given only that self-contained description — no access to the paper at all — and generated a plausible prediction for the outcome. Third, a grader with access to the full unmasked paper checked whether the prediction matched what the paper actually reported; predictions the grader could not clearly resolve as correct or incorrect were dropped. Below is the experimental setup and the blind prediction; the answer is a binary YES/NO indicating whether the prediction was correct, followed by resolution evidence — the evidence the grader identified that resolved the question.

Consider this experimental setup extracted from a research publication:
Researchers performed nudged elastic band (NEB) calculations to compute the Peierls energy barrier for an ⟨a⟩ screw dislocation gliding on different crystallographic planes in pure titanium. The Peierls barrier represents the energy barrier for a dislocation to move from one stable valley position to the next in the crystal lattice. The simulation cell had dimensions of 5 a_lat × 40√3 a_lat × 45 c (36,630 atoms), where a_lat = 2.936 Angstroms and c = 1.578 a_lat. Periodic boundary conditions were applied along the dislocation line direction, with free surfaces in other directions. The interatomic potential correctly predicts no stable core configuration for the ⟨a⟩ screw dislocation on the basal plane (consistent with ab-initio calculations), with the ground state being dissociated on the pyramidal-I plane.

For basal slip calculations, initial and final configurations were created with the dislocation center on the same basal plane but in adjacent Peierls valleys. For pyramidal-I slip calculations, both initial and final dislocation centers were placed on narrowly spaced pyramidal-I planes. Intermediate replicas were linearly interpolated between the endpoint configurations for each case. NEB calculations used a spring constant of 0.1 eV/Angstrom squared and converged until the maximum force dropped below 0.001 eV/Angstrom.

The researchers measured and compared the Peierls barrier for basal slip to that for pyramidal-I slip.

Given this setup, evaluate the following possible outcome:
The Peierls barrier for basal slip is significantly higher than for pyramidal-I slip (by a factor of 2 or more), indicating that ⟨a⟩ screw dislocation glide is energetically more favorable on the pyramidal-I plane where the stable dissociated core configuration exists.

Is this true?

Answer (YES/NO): NO